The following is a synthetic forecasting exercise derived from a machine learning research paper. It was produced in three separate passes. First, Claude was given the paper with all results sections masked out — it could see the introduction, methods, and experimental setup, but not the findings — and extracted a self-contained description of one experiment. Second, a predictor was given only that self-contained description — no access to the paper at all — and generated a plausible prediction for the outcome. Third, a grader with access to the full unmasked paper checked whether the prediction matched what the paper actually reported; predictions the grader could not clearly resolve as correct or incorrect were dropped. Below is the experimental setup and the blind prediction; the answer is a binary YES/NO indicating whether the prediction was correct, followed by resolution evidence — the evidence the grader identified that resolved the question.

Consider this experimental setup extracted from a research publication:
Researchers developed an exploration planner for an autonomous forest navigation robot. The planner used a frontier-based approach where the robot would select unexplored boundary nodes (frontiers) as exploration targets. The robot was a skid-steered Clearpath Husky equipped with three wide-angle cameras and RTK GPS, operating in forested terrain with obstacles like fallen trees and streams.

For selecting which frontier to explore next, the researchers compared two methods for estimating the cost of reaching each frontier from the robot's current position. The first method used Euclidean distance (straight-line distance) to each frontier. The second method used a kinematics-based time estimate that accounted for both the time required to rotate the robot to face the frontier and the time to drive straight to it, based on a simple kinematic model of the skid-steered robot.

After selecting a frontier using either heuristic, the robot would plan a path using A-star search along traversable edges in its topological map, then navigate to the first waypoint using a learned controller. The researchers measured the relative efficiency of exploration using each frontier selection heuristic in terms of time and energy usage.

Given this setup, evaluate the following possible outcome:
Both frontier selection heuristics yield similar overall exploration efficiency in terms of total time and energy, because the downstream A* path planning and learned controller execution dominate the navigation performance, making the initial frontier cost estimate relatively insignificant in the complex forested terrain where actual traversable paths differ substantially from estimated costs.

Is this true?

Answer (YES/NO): NO